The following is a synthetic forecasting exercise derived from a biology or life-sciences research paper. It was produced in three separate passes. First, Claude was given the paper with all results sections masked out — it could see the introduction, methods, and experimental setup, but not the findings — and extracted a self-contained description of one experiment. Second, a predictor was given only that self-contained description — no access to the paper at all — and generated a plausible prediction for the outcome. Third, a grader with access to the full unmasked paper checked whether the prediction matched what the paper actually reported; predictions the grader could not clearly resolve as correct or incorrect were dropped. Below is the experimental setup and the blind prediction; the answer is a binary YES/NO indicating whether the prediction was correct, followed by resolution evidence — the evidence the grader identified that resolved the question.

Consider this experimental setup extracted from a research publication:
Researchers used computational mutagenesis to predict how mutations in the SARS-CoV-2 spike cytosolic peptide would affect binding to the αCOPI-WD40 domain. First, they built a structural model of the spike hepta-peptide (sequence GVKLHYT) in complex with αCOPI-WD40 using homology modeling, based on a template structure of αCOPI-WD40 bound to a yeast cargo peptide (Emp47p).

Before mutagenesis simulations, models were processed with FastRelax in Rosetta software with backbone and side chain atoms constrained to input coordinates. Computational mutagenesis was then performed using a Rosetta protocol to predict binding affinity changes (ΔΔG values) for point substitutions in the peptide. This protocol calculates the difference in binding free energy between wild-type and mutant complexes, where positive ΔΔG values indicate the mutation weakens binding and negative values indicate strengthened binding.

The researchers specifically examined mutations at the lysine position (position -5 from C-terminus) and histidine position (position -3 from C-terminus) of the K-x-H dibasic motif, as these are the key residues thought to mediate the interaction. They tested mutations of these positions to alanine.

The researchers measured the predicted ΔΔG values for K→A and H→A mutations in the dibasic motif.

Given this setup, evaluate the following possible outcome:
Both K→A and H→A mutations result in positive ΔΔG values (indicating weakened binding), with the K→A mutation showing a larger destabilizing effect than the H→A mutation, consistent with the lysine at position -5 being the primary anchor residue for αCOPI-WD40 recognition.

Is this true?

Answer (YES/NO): NO